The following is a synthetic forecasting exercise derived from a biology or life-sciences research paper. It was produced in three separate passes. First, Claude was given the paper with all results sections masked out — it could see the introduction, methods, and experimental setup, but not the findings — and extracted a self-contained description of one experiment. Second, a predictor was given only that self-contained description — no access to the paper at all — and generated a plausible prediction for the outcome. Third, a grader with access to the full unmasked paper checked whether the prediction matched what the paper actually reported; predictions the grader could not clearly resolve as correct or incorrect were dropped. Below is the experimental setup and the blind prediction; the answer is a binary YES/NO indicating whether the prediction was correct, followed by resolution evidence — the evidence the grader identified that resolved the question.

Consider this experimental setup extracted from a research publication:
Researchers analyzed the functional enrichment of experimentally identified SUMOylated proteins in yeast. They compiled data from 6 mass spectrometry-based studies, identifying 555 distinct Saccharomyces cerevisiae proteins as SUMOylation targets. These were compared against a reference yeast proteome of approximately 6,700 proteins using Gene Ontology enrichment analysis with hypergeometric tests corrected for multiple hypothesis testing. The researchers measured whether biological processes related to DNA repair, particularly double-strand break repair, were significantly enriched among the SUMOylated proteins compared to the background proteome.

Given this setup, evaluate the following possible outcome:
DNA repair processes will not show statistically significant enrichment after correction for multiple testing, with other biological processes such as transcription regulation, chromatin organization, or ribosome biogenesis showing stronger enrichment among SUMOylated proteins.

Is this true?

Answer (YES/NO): NO